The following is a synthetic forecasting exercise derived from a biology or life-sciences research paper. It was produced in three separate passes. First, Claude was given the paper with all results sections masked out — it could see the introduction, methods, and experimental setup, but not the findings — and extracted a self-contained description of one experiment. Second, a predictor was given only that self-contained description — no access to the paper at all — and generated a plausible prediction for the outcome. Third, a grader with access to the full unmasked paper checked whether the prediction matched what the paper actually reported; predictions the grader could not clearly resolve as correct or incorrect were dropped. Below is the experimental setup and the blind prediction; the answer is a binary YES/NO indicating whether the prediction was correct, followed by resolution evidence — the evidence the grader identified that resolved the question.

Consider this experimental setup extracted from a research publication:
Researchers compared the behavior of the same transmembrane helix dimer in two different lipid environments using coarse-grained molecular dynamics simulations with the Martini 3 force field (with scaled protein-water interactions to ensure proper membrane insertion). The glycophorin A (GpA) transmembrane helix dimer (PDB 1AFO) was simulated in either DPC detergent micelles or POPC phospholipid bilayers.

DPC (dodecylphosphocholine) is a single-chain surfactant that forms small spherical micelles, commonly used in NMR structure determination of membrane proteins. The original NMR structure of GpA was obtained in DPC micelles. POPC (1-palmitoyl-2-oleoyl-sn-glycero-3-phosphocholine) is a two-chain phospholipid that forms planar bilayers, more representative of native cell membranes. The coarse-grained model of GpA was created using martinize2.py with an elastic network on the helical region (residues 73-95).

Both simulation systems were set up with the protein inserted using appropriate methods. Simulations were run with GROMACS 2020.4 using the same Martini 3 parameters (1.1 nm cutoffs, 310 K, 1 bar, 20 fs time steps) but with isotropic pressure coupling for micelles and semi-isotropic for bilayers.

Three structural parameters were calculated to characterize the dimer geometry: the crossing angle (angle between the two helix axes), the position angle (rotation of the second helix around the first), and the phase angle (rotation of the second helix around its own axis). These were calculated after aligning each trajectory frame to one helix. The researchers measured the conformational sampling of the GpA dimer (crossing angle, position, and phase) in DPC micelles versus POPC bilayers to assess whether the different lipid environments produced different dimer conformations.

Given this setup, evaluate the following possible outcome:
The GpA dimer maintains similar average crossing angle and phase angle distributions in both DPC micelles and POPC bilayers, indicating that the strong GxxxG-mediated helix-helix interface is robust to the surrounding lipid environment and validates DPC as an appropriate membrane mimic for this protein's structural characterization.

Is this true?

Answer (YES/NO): NO